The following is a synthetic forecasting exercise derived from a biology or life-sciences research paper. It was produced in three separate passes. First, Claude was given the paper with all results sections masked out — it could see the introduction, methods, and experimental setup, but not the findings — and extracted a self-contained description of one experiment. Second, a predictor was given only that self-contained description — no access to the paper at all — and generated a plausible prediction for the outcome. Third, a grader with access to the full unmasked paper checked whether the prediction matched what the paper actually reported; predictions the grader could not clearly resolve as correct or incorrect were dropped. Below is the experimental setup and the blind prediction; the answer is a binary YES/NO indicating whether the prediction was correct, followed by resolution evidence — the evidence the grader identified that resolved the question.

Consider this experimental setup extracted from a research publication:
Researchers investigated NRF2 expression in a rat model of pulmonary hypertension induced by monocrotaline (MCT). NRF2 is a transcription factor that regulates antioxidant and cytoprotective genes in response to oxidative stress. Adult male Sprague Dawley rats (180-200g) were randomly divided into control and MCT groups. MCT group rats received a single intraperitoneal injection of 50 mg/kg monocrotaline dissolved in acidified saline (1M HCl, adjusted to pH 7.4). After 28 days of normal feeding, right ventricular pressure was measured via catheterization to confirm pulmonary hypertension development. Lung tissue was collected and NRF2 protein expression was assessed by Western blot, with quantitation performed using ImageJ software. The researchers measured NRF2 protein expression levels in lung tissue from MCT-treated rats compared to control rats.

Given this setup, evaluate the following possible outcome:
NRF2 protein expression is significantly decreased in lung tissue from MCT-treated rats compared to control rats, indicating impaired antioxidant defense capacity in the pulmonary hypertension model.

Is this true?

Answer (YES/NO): YES